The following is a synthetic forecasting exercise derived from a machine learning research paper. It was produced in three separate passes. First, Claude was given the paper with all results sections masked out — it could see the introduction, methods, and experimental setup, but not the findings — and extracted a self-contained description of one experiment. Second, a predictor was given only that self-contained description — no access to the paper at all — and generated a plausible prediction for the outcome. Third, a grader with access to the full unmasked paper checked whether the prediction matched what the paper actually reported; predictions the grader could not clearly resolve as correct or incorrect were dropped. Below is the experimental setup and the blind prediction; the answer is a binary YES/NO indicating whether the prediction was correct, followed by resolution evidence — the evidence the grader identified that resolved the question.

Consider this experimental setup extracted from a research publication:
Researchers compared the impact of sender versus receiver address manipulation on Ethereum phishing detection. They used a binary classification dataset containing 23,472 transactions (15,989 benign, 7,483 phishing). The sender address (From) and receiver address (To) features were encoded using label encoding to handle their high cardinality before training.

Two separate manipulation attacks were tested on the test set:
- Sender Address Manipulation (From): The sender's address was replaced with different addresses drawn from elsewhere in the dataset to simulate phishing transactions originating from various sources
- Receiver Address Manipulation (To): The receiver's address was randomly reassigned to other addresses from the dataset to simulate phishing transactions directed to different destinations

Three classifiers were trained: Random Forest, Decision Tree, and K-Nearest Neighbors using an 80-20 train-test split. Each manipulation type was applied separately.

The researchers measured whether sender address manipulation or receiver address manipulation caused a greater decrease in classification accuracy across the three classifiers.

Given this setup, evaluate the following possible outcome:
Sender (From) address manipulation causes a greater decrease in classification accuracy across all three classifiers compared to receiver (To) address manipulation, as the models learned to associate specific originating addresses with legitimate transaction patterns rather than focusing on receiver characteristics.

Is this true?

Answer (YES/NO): NO